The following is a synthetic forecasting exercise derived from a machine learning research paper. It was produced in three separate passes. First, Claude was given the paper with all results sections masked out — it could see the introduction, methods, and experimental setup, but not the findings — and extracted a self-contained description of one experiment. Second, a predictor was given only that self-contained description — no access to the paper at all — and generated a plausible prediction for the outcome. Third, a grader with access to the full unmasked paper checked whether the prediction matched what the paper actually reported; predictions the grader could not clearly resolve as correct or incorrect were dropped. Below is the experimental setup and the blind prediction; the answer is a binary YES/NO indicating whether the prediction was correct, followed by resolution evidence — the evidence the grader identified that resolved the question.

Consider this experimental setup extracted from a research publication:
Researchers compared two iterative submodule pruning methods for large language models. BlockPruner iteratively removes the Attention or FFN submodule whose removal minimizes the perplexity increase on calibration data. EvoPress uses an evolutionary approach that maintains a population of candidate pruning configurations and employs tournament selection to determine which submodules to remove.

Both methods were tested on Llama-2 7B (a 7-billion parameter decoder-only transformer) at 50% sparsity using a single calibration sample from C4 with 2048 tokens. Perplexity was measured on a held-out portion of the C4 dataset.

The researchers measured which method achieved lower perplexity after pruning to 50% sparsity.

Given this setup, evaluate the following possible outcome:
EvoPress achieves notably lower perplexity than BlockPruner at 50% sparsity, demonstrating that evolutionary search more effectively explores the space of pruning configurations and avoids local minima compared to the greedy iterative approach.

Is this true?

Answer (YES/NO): YES